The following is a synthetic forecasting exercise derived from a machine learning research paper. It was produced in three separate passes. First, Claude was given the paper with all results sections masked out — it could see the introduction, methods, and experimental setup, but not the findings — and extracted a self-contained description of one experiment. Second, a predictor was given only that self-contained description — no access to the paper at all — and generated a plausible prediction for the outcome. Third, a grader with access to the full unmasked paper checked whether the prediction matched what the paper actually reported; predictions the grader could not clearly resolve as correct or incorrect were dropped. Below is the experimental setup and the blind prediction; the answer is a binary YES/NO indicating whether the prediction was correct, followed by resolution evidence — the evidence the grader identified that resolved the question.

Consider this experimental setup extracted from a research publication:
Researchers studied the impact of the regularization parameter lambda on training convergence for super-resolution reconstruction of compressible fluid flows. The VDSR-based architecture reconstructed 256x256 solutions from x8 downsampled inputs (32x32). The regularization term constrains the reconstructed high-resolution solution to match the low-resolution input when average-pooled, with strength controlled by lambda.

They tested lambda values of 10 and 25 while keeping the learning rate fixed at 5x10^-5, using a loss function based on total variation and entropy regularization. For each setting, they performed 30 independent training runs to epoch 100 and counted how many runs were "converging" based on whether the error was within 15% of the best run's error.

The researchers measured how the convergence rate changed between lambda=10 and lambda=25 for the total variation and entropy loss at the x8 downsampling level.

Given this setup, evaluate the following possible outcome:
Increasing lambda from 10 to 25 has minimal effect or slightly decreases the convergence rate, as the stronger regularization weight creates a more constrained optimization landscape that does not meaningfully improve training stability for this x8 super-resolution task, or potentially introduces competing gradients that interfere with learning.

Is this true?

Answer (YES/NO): NO